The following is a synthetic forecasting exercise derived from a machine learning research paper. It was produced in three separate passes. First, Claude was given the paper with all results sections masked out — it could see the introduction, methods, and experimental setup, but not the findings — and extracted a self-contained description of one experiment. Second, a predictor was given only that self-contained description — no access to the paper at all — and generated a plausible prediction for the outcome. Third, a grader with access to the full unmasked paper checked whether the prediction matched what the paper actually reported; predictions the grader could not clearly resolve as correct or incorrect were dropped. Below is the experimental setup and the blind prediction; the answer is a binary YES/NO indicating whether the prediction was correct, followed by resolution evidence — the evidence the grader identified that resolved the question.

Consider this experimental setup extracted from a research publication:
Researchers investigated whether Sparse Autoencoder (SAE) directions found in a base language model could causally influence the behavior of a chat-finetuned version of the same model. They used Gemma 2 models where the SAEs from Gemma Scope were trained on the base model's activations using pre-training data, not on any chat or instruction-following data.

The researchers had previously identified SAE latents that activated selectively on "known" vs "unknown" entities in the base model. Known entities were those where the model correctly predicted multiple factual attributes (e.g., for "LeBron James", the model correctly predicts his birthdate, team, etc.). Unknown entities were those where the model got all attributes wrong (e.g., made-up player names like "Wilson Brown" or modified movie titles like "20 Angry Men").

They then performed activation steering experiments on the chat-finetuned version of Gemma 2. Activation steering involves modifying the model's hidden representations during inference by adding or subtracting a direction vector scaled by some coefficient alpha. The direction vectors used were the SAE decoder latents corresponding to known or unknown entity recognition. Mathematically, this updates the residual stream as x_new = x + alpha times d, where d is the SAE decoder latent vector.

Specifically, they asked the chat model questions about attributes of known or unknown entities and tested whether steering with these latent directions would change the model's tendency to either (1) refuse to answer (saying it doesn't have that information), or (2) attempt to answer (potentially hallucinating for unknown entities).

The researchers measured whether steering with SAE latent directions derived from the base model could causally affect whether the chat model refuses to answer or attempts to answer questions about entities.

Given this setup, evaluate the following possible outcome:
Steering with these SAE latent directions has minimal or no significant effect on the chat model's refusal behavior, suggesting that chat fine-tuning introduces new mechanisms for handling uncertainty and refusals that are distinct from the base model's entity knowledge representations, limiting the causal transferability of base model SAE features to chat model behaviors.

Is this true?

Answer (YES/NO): NO